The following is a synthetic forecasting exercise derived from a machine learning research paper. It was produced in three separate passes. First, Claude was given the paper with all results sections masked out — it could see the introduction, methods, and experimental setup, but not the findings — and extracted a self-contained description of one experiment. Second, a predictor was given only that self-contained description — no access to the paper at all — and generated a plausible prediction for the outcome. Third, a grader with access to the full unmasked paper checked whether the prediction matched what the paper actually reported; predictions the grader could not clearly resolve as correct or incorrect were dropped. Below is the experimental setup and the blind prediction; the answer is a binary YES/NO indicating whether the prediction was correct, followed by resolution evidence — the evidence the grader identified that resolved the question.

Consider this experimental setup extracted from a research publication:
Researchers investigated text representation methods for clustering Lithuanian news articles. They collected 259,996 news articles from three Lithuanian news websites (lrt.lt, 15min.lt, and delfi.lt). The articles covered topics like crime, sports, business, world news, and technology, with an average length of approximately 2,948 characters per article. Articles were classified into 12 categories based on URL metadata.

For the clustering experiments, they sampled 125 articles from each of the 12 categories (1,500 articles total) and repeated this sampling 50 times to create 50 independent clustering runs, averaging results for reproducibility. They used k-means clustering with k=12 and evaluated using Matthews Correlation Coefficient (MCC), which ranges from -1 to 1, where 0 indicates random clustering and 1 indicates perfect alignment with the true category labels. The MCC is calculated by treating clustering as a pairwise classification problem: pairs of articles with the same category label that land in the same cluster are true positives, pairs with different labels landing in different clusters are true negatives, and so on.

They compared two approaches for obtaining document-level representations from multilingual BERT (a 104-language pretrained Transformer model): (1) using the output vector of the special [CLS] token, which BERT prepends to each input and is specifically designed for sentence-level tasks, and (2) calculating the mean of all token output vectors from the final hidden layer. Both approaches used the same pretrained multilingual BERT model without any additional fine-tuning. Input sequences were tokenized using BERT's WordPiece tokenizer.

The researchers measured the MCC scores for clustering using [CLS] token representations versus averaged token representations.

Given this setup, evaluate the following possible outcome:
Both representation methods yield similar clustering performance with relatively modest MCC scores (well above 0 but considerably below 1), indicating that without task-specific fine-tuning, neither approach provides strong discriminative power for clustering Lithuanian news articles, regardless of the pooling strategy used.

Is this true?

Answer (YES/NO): NO